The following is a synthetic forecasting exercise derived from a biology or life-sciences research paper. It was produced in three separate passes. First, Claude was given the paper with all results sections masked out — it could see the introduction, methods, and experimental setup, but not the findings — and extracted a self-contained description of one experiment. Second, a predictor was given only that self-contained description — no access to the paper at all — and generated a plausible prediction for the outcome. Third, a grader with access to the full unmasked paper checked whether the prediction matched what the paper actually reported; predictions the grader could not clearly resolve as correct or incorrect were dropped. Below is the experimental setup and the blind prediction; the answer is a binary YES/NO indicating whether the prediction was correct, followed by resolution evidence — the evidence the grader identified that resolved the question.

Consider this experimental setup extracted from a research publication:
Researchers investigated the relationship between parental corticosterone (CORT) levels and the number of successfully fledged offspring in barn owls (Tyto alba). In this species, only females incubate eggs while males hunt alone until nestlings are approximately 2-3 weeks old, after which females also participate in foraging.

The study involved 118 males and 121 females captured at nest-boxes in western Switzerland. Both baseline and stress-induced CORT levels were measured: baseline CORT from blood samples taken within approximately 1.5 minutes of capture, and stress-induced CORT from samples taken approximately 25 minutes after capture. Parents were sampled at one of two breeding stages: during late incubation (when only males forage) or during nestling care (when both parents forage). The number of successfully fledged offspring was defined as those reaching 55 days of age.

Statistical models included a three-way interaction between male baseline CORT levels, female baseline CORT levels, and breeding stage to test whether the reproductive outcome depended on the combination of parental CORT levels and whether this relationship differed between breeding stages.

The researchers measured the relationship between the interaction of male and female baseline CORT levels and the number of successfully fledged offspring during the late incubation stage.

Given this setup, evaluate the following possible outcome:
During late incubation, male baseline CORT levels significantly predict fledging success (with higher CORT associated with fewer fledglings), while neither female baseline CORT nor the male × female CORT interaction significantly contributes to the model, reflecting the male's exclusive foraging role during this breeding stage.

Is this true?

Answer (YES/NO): NO